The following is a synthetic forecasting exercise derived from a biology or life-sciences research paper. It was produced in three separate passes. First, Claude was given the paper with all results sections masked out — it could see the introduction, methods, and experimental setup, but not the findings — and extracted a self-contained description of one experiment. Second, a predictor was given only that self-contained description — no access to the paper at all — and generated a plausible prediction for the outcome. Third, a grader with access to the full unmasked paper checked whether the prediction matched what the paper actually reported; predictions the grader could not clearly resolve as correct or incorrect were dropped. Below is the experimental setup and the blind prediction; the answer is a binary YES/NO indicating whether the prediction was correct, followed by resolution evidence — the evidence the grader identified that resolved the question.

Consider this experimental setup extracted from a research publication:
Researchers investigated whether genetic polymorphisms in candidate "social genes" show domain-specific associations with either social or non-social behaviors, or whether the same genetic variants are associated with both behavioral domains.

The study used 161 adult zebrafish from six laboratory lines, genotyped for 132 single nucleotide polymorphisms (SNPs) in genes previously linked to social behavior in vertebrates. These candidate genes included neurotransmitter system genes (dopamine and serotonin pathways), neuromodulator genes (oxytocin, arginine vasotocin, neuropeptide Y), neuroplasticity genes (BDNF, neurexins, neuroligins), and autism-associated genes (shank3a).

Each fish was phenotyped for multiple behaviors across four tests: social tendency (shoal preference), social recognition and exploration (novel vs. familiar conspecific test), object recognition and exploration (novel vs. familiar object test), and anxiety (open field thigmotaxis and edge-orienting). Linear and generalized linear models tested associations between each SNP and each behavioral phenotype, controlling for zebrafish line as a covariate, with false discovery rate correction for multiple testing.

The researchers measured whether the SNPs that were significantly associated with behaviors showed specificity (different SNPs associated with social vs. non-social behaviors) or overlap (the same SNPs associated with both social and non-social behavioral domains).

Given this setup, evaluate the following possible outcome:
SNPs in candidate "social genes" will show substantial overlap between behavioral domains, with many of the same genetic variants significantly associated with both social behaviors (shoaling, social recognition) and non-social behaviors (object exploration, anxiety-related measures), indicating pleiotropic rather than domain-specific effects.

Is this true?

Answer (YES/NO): NO